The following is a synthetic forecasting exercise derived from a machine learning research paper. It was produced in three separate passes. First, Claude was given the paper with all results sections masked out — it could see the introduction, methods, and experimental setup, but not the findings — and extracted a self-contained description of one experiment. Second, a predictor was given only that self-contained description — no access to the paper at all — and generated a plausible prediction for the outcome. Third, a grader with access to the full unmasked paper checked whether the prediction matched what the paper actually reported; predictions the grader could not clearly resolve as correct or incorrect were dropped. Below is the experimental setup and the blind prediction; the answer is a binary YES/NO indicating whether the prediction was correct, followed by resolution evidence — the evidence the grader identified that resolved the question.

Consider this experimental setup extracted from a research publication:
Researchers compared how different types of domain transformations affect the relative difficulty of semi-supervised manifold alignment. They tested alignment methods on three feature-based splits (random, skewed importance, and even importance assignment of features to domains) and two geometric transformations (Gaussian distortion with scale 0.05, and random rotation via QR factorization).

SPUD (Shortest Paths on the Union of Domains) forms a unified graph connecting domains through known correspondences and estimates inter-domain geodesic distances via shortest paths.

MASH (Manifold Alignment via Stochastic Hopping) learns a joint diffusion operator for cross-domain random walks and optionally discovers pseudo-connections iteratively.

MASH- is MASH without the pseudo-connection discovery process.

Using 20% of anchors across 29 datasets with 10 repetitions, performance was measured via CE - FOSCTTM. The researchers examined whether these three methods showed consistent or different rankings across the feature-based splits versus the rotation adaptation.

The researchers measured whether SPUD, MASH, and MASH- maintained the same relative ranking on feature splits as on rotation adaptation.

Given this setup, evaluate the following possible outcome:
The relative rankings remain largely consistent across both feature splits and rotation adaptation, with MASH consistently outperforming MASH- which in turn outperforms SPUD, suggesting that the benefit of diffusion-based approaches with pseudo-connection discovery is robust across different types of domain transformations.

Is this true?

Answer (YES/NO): NO